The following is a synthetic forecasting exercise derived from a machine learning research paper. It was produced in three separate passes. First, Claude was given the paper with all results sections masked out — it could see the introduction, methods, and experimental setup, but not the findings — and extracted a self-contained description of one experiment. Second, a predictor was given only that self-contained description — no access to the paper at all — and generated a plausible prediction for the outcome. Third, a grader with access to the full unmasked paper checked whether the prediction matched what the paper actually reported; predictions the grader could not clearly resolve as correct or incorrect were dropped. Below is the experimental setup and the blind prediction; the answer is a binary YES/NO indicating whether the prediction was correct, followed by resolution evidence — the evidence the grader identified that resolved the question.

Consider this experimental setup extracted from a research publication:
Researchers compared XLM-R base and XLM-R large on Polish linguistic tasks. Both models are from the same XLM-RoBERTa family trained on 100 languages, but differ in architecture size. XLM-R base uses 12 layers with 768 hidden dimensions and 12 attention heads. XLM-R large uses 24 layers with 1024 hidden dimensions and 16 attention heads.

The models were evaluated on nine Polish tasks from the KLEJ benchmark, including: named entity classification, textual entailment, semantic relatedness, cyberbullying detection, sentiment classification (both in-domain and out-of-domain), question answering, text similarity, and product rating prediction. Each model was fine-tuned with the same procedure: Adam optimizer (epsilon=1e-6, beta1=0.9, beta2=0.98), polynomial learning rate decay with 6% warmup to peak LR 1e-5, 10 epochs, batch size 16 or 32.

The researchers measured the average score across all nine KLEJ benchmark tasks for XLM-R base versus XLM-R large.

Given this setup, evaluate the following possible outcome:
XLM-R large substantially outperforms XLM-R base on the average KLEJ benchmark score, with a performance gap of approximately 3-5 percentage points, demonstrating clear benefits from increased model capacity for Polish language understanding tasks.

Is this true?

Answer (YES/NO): NO